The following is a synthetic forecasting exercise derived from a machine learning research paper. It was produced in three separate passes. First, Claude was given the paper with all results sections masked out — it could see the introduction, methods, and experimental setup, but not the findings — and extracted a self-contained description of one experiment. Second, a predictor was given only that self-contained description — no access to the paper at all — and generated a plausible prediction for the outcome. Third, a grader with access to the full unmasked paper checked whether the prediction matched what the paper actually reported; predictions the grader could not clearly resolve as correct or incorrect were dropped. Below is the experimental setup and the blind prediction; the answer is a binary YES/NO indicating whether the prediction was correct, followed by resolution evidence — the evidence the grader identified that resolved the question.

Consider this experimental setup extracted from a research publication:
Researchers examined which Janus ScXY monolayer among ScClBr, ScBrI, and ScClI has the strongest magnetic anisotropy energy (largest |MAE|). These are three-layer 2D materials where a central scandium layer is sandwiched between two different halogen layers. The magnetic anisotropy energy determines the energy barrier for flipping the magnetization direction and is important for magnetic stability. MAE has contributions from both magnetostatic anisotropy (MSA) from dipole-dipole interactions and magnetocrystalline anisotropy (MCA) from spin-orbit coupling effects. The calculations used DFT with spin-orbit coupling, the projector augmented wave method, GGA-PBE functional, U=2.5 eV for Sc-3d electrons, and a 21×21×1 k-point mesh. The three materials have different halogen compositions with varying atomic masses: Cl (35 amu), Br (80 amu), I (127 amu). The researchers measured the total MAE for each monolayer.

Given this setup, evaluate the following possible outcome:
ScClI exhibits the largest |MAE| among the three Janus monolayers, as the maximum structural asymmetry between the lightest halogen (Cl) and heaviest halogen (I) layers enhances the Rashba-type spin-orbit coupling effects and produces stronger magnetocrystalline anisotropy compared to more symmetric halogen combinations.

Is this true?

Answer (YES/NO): NO